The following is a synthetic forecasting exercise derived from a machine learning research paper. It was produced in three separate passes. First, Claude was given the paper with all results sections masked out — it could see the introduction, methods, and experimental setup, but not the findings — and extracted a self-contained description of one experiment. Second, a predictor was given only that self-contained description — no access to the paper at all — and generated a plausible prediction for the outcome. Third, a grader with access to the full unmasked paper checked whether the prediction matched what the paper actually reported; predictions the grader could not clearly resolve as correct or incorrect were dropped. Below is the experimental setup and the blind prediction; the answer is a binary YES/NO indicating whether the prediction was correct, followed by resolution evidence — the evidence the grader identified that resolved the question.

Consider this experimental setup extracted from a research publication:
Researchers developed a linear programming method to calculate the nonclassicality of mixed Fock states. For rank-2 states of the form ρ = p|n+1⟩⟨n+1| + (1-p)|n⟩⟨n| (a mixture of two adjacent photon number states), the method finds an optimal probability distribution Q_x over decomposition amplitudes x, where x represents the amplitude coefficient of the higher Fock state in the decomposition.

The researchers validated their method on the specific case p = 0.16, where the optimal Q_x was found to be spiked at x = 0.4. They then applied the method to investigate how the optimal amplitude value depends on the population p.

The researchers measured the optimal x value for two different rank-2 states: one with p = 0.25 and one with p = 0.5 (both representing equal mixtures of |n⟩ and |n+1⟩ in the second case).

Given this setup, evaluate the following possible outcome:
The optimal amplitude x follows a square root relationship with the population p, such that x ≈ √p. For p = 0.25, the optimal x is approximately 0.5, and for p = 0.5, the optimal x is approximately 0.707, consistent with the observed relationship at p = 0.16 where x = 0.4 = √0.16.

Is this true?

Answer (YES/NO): YES